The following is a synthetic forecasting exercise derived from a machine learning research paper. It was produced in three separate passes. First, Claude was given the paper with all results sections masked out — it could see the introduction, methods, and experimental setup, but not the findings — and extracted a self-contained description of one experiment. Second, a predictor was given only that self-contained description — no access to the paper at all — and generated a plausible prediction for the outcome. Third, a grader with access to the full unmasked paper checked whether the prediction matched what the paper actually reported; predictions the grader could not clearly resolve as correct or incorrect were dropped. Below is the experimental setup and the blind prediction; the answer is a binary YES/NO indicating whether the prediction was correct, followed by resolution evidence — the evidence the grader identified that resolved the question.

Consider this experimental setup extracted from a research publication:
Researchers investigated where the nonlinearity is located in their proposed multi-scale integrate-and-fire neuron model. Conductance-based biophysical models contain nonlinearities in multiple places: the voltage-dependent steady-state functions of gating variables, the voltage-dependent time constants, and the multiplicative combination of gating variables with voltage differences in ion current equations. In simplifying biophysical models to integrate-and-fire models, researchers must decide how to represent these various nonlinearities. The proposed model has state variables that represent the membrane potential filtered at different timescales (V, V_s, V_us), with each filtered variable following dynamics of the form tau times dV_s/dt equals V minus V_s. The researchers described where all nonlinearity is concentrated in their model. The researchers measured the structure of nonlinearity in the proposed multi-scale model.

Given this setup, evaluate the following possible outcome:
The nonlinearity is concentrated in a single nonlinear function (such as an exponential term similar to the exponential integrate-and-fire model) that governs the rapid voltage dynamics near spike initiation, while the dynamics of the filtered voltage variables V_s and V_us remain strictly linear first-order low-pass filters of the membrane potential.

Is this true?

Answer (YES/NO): NO